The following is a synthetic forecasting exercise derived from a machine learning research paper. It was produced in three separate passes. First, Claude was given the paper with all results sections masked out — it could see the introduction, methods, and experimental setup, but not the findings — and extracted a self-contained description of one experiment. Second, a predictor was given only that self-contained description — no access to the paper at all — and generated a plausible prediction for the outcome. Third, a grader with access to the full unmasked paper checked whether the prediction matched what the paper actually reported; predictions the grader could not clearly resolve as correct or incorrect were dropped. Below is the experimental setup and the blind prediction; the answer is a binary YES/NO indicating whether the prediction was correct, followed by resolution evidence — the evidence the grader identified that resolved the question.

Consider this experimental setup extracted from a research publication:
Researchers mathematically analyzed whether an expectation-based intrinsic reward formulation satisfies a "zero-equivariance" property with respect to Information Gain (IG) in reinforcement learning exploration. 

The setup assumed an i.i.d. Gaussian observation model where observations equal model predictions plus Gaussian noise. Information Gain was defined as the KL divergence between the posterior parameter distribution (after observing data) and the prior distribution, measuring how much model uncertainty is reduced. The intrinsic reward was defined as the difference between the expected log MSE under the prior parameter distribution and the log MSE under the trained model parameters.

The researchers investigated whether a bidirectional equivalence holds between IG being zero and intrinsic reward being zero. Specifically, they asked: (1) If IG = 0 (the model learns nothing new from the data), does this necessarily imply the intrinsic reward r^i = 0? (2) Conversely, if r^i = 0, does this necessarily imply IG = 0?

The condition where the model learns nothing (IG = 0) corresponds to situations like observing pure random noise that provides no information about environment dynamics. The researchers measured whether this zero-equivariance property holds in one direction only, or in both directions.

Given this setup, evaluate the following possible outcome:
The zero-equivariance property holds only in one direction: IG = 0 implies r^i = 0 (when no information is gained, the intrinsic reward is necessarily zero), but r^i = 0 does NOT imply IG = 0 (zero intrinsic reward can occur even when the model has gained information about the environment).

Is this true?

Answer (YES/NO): NO